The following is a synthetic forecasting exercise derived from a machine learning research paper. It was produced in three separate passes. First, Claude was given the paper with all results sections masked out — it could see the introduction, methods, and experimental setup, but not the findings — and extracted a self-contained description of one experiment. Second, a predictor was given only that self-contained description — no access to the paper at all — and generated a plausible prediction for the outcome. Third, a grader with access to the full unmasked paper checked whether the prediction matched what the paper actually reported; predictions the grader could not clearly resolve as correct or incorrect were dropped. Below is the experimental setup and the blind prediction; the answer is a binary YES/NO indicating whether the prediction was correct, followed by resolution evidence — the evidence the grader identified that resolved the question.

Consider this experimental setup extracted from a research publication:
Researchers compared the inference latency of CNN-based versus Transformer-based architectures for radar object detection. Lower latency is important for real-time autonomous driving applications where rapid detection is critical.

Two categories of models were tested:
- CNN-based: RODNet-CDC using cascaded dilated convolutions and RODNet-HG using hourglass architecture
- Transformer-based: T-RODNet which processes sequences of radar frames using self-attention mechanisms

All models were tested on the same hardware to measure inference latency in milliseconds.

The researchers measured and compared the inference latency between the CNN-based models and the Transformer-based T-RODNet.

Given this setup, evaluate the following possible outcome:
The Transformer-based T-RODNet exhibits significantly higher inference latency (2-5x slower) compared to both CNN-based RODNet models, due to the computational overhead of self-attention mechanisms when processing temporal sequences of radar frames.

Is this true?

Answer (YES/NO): NO